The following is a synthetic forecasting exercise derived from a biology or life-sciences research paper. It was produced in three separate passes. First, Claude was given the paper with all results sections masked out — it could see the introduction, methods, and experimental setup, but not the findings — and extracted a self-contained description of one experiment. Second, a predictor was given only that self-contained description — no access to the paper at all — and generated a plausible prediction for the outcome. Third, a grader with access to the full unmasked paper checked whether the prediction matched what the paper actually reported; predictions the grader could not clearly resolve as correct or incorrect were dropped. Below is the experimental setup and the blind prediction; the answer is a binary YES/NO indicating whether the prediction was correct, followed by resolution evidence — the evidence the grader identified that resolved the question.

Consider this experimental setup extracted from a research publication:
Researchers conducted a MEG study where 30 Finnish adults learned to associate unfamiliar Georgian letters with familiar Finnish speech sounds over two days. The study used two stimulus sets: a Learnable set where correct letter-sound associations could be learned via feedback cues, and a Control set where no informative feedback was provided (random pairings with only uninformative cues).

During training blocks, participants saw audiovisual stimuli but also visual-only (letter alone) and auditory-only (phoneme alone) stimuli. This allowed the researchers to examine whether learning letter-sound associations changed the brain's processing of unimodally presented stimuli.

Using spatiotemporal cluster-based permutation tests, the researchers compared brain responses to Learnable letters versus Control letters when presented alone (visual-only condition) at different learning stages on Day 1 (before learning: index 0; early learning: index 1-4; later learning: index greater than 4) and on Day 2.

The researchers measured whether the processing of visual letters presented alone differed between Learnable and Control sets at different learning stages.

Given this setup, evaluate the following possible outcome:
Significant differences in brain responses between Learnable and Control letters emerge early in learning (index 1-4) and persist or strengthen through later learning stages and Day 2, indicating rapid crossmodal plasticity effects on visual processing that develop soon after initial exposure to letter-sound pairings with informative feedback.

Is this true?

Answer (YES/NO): NO